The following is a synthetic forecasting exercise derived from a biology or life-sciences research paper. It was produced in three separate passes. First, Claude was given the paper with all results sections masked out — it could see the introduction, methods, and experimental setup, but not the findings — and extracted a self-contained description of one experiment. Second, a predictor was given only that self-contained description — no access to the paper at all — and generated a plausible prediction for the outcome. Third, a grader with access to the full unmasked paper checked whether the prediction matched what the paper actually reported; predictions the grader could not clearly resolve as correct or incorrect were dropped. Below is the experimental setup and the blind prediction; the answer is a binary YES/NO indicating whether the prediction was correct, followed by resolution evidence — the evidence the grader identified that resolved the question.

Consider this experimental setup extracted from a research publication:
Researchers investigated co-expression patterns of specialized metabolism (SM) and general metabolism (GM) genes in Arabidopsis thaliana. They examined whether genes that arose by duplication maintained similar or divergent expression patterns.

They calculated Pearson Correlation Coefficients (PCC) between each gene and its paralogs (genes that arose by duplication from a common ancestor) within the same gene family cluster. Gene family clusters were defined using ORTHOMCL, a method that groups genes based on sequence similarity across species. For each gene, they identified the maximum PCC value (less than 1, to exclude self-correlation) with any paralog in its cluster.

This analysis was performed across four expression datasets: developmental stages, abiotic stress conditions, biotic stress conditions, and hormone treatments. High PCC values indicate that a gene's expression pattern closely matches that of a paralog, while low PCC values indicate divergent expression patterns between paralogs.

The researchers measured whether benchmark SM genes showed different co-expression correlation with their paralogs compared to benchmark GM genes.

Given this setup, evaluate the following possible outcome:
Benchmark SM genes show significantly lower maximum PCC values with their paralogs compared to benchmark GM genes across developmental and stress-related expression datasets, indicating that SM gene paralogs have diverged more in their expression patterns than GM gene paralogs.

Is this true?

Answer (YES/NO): NO